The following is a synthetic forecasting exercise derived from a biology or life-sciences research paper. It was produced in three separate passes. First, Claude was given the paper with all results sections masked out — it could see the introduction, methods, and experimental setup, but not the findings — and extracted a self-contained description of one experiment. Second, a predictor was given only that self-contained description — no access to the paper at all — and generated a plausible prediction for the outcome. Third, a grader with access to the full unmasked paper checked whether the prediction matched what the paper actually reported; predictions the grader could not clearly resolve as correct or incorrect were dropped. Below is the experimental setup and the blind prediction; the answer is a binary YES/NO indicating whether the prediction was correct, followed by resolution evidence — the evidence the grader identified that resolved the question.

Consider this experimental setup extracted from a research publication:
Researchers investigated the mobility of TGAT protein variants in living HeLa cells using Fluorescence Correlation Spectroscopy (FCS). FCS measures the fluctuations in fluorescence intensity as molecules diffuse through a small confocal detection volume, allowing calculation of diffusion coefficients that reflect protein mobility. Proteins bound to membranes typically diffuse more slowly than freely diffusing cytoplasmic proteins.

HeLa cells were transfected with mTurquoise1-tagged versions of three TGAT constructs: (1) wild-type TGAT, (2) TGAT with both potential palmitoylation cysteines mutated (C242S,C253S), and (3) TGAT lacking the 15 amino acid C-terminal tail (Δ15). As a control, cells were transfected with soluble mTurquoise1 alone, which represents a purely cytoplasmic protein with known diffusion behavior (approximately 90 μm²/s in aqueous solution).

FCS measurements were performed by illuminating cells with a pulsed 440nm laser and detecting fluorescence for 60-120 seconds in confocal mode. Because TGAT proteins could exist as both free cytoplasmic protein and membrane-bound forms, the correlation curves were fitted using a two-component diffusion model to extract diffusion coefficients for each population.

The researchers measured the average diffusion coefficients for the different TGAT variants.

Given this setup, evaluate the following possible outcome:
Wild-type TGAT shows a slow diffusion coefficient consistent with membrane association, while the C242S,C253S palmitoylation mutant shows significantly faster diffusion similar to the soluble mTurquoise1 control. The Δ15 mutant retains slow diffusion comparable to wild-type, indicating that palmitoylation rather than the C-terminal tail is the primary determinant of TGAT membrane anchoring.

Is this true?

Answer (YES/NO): NO